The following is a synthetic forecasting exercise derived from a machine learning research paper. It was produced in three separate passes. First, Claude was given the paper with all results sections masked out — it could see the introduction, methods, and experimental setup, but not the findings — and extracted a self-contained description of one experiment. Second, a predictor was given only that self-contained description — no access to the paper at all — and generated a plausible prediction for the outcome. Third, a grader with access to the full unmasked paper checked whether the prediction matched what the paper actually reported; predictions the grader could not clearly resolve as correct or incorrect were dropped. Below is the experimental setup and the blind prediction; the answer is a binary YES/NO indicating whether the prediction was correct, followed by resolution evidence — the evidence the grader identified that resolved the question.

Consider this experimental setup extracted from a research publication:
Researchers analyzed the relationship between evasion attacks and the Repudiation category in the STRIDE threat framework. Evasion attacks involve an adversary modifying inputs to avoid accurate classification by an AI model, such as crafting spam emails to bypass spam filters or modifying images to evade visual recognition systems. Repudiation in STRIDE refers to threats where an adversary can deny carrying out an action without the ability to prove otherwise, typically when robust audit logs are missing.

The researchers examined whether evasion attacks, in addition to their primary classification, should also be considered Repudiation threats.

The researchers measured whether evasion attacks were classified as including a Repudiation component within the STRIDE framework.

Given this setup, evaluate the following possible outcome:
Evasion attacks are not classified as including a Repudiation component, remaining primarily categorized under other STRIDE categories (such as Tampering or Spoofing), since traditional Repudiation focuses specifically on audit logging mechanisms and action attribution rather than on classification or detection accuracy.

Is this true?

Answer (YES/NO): NO